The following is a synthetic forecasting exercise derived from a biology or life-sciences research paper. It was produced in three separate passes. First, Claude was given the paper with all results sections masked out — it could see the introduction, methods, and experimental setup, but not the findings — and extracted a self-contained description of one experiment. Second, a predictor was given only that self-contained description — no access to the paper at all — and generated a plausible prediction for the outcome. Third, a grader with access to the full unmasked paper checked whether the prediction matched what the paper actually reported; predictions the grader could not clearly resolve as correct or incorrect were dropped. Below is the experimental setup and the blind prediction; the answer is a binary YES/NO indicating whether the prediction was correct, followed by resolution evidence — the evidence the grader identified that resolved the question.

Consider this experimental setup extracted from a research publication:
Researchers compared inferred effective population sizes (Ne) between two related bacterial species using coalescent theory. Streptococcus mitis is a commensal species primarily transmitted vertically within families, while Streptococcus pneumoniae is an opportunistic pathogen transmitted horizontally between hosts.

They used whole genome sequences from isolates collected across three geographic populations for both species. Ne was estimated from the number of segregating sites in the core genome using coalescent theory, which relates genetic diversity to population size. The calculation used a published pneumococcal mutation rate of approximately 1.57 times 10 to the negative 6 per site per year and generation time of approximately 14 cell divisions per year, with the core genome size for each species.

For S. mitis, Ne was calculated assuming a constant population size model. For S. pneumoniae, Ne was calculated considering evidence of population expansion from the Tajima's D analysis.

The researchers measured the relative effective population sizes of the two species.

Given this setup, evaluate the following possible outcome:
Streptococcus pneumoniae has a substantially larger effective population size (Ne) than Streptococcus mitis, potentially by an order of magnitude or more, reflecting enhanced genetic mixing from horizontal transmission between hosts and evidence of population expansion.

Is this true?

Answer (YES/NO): NO